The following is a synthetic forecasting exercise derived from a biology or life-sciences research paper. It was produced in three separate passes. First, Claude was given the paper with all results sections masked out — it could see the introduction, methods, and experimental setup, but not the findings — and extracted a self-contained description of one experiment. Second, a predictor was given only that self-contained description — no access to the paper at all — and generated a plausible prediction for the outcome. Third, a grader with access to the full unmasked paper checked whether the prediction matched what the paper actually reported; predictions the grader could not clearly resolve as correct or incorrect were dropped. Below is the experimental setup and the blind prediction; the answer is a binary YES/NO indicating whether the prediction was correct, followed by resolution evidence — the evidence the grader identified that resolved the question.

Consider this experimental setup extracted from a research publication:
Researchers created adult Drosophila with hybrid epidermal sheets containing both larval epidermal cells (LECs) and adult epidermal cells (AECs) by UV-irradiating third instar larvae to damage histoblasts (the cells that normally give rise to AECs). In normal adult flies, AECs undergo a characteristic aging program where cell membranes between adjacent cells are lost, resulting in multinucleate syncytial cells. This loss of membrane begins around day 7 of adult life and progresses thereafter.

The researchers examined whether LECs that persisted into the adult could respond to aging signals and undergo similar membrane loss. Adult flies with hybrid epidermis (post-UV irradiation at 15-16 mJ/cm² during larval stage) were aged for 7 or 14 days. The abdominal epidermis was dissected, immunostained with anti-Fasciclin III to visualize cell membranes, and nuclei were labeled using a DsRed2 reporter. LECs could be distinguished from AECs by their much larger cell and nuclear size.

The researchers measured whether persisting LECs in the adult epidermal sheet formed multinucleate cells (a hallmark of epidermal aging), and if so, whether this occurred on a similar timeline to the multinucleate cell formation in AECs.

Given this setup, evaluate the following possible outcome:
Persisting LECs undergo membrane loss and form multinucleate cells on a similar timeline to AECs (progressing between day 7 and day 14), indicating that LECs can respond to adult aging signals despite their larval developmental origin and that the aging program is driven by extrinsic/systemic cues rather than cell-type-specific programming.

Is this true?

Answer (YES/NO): YES